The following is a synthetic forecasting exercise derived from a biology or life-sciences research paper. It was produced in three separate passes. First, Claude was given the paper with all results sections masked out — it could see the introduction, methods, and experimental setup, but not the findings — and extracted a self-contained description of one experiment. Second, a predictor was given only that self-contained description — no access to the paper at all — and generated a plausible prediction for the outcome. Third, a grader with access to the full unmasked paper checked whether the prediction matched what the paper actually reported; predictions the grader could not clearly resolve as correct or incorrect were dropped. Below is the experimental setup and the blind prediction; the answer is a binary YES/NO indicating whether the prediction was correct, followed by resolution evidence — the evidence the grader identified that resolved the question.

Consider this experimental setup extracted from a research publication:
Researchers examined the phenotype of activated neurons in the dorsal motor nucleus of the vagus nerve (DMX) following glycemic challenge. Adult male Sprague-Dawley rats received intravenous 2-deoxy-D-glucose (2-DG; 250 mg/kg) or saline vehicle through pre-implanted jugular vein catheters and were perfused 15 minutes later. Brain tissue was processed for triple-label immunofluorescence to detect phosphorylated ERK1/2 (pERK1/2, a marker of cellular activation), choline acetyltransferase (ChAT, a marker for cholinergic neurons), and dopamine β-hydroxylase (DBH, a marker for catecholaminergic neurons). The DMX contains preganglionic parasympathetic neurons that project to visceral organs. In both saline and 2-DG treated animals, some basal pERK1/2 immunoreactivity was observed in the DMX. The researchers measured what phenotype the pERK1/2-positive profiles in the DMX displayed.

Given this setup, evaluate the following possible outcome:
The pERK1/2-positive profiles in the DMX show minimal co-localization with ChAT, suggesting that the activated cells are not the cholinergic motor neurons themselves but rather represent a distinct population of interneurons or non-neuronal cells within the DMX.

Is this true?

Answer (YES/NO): NO